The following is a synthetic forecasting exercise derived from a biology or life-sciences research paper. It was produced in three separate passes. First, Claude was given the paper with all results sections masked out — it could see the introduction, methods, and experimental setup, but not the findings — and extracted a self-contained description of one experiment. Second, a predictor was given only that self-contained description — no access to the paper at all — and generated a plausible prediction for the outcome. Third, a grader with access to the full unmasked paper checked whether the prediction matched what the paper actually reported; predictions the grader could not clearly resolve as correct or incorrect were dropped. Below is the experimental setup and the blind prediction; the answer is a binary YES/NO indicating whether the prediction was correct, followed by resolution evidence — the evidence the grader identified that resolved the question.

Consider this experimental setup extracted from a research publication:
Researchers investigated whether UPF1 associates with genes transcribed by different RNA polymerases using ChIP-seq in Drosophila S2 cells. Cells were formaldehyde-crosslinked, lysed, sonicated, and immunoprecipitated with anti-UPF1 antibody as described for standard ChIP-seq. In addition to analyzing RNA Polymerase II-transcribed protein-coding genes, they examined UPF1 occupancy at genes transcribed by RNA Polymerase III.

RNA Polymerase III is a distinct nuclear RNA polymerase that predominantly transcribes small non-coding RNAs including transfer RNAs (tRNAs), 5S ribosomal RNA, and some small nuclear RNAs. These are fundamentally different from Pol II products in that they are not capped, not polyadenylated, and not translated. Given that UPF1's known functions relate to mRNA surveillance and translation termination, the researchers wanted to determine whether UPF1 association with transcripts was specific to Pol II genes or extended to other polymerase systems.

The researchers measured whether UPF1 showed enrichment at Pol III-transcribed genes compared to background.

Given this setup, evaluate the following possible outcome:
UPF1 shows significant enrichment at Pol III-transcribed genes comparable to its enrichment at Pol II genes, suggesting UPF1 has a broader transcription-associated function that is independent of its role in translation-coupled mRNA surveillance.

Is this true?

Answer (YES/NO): NO